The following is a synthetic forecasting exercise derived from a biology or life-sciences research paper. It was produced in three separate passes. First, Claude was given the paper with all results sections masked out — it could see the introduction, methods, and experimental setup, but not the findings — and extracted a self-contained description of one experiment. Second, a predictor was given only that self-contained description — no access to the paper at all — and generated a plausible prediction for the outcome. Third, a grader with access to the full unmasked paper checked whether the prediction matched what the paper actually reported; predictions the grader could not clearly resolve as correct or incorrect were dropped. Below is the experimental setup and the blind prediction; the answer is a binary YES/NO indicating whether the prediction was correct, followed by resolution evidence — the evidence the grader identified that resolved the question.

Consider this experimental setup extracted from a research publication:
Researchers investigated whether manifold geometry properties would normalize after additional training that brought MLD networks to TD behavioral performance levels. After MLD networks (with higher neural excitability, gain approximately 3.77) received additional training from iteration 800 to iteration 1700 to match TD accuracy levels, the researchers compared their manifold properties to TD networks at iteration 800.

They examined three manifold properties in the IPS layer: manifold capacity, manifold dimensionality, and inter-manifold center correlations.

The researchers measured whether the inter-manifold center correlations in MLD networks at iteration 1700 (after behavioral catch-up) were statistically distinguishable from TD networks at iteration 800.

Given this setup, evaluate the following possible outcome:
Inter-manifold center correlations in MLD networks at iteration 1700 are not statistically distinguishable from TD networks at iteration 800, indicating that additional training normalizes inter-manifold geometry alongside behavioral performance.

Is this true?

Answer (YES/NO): YES